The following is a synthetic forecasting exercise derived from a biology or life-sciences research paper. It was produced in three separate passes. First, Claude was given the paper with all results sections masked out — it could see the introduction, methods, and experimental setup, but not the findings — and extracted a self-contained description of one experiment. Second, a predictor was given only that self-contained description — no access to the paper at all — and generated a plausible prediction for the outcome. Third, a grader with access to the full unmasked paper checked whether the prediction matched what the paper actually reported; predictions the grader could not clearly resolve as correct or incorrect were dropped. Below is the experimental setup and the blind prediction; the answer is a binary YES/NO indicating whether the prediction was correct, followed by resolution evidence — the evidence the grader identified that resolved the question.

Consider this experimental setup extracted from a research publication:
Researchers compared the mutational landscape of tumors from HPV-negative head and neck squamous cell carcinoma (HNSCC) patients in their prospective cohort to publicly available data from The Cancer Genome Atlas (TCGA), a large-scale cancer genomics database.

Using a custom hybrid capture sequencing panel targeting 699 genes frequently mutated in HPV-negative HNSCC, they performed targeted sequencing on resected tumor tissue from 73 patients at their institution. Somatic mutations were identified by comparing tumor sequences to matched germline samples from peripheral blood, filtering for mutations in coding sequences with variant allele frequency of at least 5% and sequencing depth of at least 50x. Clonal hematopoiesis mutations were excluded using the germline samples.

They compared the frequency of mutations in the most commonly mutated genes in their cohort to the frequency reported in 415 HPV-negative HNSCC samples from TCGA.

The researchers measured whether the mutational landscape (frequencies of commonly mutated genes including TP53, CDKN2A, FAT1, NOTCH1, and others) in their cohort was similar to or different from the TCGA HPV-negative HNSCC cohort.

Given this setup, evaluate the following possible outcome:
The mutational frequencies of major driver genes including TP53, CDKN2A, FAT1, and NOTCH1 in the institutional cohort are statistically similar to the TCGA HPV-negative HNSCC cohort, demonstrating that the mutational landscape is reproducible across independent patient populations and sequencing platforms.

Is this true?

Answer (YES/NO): YES